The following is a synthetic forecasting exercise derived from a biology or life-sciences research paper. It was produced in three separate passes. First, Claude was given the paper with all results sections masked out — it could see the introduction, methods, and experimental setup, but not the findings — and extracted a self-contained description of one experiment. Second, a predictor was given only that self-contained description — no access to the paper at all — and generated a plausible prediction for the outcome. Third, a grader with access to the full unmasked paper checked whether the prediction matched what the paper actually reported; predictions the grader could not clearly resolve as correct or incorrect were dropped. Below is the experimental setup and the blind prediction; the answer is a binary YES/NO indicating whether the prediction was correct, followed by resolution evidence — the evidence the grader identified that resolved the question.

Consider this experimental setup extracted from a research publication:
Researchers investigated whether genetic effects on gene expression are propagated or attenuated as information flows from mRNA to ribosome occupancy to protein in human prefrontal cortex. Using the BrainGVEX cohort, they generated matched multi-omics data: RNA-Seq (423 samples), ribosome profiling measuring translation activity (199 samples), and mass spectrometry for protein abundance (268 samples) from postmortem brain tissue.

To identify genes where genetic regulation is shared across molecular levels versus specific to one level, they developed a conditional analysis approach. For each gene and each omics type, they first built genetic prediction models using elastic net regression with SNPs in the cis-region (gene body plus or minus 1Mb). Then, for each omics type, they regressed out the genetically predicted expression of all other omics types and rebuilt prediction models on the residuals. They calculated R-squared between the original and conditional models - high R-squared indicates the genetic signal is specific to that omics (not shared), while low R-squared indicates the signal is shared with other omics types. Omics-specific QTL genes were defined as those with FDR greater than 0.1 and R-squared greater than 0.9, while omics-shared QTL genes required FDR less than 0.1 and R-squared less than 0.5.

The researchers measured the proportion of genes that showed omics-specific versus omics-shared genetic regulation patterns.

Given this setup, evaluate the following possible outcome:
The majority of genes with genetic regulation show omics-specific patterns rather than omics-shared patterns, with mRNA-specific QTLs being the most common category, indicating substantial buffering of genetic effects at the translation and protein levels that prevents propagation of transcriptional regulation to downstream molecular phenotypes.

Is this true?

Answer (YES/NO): NO